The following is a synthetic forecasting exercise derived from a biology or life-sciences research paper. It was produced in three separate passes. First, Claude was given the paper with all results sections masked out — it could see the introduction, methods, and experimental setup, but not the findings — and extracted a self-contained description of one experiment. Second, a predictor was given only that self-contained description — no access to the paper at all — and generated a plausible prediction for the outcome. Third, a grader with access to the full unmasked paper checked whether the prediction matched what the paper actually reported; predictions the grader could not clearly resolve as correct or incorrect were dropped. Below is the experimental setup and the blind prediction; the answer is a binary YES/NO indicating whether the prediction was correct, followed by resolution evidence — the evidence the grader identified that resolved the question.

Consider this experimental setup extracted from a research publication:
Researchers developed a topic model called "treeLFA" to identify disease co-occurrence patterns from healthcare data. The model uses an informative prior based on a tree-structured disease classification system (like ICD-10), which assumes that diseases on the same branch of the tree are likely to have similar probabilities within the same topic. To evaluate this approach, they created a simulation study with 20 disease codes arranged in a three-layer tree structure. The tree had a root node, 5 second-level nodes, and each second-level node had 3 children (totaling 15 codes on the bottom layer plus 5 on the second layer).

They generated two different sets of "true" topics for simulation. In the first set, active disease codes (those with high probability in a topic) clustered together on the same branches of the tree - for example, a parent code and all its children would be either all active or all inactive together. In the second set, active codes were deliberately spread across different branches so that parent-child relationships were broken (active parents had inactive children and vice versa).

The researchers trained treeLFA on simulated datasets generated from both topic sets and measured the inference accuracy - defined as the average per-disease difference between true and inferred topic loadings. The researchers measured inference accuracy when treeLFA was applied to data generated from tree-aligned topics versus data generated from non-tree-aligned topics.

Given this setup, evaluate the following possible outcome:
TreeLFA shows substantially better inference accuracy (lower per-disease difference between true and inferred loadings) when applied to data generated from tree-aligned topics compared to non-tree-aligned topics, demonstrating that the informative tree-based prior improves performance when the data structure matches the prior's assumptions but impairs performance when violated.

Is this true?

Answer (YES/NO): NO